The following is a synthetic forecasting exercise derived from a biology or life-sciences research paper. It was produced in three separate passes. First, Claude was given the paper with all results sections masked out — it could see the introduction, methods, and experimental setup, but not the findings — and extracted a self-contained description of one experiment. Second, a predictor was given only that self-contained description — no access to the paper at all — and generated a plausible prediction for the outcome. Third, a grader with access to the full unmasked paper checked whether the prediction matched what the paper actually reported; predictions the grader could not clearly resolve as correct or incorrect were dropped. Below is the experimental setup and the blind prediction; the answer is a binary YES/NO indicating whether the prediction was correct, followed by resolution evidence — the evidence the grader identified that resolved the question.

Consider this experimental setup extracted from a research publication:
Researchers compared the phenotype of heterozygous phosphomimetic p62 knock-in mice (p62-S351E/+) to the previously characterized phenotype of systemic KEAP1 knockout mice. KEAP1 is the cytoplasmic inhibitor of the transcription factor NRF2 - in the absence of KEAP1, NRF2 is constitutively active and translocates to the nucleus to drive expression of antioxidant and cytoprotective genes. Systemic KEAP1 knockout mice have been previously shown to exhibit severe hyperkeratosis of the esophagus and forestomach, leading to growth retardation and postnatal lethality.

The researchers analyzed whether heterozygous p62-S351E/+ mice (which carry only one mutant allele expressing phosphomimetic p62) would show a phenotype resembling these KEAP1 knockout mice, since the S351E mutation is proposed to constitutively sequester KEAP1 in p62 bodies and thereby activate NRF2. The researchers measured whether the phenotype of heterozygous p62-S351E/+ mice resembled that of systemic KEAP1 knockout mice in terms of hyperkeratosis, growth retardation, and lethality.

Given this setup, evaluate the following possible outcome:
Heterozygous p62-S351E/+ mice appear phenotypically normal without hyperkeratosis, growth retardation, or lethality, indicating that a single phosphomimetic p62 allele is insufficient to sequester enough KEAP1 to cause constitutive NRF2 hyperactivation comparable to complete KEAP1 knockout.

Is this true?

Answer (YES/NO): NO